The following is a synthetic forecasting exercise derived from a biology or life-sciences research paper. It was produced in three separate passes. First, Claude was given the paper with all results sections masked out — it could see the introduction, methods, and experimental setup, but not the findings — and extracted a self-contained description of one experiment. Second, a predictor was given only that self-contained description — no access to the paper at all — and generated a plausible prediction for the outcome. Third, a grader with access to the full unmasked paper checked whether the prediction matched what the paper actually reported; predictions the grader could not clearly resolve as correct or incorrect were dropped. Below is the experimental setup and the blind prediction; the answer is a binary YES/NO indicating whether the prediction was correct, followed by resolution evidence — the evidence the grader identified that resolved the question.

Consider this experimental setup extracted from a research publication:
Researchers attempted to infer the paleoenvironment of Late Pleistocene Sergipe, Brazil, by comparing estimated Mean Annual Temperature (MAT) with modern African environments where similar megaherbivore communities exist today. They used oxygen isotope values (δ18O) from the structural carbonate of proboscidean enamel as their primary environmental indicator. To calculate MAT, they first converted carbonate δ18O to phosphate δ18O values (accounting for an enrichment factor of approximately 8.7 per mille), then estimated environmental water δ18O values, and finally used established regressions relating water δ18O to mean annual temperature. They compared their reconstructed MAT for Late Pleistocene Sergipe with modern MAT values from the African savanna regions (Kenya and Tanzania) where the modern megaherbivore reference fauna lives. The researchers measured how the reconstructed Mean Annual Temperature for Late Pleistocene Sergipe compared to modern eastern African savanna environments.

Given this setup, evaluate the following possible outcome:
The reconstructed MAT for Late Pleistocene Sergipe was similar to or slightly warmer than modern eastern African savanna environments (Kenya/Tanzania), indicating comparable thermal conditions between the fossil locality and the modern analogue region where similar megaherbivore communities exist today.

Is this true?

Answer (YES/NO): NO